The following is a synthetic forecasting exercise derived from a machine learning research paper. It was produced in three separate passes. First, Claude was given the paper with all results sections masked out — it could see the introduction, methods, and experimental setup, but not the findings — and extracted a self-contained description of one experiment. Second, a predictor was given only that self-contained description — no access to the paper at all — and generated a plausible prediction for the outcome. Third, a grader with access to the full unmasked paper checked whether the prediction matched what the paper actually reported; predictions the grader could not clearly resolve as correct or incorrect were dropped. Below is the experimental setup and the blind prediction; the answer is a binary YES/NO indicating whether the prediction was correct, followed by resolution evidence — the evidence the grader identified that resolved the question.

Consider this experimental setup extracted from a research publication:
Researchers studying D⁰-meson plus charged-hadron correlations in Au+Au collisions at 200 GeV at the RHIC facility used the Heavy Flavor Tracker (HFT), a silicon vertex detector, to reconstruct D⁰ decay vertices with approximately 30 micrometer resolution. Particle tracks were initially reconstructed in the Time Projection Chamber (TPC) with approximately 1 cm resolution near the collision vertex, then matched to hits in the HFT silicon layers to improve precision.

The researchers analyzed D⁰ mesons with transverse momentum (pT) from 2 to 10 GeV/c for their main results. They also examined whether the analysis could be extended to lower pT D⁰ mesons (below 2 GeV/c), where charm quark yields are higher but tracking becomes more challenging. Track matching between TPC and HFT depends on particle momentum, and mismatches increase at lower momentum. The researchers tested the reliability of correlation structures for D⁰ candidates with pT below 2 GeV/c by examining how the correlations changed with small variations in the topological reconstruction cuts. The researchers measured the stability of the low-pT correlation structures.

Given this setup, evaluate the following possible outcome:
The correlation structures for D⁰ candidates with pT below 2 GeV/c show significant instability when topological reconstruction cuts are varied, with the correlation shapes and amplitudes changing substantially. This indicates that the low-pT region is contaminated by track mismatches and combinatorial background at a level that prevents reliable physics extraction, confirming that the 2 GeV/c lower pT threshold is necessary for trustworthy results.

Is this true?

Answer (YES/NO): YES